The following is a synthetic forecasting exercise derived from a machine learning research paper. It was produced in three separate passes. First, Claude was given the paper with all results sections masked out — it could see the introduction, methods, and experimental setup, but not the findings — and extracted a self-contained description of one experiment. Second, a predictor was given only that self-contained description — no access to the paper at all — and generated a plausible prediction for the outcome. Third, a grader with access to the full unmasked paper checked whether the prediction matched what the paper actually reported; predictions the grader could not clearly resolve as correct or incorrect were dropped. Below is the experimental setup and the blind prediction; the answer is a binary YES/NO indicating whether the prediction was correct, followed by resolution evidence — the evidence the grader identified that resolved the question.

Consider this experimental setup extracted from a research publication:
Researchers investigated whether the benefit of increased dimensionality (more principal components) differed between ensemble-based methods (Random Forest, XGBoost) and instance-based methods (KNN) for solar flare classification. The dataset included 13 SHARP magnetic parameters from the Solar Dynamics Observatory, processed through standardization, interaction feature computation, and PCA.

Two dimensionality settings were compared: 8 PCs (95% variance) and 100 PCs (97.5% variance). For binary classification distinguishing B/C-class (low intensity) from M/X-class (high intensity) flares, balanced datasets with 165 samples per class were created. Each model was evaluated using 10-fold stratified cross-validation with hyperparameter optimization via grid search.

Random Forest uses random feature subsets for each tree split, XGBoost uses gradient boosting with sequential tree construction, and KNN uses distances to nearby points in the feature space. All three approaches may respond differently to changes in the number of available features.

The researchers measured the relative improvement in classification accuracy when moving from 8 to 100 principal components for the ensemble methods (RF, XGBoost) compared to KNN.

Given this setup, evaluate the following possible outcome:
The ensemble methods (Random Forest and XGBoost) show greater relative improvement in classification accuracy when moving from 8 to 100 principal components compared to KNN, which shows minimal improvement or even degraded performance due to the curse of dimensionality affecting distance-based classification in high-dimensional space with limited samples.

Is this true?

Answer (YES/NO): YES